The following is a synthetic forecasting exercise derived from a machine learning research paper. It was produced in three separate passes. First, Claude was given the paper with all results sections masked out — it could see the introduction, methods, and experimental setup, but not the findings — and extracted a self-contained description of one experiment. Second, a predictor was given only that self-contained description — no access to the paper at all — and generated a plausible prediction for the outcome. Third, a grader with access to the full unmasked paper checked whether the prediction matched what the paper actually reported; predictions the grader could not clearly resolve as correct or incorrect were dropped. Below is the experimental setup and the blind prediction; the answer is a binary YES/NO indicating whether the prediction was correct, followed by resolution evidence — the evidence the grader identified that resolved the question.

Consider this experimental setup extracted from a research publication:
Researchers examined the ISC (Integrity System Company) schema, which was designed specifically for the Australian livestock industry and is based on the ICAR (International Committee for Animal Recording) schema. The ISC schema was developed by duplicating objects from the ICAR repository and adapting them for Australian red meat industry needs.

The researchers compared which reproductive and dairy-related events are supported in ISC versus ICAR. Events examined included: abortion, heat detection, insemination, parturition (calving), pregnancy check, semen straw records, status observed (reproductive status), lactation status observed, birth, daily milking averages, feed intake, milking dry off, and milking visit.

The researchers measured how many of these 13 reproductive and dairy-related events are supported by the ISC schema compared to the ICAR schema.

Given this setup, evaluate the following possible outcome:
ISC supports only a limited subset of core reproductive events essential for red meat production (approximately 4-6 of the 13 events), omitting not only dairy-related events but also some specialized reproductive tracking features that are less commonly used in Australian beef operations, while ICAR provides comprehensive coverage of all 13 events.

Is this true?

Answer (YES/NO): NO